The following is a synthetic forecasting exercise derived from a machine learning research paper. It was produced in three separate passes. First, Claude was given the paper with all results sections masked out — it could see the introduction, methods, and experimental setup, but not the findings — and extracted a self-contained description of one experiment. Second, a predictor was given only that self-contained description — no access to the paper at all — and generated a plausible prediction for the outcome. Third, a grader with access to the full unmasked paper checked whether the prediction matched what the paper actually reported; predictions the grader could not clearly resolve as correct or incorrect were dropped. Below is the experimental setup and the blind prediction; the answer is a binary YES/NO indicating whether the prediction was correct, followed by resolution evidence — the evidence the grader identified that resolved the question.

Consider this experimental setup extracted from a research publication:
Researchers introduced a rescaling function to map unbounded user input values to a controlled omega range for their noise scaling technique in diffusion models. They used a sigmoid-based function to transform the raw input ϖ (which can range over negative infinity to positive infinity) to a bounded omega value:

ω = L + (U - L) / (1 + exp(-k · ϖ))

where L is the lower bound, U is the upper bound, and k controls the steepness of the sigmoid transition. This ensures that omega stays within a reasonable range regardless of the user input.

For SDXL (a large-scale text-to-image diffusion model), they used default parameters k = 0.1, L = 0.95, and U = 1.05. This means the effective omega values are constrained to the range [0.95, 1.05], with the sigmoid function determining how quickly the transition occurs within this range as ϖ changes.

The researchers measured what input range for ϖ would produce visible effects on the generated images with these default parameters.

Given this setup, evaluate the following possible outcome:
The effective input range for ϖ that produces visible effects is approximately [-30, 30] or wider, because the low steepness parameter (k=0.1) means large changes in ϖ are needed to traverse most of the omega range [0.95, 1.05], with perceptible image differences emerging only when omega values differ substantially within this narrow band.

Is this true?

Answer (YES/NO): NO